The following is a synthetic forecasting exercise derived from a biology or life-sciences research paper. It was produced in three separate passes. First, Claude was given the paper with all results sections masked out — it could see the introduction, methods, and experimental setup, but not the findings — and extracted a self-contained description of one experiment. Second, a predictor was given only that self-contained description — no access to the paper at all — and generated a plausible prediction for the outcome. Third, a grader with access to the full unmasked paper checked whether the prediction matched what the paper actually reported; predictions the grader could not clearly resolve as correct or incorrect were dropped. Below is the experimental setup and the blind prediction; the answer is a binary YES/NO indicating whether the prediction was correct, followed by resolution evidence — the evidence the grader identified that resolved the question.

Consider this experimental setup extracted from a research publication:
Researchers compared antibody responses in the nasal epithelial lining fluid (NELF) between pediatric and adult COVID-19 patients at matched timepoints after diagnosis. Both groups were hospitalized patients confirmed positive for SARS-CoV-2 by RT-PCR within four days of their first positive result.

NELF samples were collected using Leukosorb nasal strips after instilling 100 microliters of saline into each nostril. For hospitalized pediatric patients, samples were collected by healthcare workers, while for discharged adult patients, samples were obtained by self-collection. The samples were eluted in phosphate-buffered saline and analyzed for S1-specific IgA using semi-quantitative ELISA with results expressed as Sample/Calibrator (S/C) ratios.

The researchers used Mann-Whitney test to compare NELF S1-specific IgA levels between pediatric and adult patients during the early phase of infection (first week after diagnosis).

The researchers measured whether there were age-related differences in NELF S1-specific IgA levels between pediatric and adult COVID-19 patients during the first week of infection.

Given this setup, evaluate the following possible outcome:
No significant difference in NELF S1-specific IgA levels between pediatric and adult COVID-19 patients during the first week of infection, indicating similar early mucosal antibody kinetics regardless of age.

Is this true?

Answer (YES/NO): NO